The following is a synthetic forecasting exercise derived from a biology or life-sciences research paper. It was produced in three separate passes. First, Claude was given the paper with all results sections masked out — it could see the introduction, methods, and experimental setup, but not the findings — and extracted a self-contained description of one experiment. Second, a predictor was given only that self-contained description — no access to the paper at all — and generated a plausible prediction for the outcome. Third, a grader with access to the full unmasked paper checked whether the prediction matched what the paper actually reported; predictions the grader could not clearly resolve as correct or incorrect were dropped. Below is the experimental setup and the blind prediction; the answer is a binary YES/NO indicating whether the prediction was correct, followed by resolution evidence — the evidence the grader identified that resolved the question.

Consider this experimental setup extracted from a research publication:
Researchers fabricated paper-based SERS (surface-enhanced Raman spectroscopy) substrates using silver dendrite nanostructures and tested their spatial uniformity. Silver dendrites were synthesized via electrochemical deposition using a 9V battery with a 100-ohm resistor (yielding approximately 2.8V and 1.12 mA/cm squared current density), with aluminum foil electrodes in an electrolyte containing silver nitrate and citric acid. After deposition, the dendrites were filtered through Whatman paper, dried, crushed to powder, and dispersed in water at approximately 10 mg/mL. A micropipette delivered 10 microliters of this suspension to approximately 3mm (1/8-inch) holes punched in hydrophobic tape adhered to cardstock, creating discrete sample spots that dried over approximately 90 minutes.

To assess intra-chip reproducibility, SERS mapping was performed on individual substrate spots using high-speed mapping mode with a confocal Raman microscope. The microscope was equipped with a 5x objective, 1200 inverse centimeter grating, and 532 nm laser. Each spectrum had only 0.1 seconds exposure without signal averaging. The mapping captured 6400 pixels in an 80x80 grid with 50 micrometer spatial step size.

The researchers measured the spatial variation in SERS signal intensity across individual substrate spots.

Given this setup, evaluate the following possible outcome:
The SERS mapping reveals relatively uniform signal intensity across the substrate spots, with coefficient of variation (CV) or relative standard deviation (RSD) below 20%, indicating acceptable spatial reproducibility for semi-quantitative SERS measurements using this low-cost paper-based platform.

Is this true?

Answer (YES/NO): YES